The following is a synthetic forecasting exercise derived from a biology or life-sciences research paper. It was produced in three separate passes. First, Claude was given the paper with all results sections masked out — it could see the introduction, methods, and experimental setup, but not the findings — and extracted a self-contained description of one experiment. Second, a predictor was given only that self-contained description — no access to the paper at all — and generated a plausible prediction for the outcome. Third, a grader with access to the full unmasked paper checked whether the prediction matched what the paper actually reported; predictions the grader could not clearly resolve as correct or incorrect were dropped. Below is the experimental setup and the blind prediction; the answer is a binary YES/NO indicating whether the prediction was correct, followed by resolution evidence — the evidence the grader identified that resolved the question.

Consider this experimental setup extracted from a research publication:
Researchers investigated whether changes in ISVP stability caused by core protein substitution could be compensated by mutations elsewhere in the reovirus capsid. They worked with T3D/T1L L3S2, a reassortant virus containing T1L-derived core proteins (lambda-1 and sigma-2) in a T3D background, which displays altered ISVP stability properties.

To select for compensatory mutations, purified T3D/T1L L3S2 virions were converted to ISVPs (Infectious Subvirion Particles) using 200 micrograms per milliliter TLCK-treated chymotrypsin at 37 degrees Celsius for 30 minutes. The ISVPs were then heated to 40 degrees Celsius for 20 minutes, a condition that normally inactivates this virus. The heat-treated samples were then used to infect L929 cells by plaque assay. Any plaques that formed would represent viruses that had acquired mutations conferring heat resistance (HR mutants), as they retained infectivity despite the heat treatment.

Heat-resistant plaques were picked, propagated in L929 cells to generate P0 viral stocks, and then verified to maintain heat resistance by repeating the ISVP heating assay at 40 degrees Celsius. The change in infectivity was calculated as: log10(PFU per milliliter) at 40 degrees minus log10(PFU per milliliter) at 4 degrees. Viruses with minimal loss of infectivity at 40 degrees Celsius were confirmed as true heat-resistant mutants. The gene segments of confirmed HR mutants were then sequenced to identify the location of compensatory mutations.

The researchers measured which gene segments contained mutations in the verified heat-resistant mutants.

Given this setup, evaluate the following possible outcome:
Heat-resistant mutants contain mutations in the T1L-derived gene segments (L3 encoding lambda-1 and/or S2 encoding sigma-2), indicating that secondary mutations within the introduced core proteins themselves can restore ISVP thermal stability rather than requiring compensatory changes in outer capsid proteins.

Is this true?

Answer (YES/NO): NO